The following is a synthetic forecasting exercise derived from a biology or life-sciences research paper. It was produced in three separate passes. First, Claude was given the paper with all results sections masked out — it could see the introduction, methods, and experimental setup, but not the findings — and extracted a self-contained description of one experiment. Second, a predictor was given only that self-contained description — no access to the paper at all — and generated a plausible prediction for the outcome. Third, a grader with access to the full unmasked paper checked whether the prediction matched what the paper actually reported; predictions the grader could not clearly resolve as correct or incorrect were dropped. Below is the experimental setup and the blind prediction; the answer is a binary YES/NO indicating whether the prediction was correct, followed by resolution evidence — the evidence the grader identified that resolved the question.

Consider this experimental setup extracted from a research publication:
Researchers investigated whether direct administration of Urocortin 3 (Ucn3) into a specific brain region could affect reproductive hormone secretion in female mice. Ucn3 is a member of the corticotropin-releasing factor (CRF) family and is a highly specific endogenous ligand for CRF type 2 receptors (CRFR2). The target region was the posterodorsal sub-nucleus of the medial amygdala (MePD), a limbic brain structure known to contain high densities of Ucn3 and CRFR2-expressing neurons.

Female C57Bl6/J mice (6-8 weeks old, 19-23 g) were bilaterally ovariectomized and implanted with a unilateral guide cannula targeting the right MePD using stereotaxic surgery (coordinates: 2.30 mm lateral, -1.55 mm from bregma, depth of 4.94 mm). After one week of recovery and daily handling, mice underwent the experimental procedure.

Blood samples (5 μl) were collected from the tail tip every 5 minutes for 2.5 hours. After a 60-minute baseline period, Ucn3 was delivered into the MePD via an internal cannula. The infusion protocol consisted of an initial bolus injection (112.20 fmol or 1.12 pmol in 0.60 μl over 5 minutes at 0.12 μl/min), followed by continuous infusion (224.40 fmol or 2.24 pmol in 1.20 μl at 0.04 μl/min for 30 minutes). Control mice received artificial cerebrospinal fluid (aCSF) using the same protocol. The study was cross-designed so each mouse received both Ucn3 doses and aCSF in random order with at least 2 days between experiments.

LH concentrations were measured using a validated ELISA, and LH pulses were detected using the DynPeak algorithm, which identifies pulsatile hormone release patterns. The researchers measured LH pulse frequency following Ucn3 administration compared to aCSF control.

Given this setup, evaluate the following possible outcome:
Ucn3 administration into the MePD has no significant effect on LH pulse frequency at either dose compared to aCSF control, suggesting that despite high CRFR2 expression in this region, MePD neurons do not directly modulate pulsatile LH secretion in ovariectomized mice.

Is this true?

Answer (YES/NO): NO